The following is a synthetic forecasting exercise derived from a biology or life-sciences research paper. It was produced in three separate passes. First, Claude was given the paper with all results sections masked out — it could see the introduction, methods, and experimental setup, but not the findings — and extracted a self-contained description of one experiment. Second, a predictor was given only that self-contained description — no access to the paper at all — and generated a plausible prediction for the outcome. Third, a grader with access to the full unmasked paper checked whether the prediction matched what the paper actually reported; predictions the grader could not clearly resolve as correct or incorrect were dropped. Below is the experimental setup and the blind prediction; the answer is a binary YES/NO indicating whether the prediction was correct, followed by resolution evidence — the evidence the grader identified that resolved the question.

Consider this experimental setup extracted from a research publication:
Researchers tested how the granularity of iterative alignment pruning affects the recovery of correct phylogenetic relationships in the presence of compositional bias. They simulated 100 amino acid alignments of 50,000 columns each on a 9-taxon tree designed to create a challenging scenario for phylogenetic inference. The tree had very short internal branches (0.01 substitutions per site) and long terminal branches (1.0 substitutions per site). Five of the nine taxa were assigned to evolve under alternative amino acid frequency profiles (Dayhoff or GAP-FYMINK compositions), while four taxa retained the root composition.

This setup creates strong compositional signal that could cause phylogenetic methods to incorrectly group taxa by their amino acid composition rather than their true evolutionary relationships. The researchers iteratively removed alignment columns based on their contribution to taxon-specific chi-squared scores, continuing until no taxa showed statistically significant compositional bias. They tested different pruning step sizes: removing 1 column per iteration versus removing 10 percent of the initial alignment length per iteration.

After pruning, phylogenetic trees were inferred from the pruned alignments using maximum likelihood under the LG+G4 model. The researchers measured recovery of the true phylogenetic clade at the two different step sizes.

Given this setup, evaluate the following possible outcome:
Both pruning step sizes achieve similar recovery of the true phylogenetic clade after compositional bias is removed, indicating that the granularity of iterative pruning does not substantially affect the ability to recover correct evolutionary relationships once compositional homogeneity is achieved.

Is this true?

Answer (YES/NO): NO